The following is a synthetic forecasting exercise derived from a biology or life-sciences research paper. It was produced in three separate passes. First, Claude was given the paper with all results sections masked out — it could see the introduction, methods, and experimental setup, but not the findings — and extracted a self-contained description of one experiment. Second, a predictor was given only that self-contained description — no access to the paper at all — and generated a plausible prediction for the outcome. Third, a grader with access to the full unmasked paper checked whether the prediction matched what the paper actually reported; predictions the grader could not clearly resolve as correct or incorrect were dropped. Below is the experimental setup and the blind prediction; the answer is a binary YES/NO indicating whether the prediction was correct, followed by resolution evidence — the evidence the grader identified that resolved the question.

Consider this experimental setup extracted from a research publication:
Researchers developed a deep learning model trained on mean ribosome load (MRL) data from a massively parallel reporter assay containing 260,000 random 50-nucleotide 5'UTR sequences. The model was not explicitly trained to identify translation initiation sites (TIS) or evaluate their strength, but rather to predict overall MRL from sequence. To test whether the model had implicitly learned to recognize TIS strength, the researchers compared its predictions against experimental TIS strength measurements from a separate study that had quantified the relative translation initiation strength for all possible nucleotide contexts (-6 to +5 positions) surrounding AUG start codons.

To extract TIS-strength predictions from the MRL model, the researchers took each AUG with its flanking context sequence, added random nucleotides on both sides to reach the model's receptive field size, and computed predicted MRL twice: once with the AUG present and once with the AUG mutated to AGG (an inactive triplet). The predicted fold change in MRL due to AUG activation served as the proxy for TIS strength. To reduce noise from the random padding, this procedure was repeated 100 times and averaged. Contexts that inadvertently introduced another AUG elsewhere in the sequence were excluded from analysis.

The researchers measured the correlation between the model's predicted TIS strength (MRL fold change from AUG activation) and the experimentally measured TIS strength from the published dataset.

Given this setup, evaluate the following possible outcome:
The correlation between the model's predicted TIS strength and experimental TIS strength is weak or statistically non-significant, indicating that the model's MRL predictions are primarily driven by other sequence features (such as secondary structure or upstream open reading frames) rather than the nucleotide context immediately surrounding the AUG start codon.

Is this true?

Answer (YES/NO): NO